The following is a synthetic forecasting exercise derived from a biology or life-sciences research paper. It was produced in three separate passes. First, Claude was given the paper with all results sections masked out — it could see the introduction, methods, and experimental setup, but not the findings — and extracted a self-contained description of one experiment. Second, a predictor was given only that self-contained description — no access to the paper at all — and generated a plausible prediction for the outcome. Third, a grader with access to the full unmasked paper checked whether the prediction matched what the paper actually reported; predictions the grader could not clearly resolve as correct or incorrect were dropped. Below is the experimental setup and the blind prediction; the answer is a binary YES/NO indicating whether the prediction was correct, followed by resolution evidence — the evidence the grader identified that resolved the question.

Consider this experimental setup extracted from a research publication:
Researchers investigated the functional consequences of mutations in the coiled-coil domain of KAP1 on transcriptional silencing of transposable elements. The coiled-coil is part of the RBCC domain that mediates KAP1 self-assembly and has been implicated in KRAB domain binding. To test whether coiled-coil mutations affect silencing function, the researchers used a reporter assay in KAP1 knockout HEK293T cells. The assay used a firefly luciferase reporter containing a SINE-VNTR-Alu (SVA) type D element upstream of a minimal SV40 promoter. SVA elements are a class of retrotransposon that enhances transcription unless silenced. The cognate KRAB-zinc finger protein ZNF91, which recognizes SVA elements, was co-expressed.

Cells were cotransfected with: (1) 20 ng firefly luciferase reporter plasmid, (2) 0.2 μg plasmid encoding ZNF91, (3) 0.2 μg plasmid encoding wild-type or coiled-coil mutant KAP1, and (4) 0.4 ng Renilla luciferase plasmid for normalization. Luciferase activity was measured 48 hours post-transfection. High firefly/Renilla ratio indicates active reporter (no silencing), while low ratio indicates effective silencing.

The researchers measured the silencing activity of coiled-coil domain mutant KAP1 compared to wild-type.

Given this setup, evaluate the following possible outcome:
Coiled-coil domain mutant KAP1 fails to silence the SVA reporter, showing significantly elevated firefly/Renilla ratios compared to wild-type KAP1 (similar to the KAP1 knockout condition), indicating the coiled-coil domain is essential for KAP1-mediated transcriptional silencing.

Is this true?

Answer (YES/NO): YES